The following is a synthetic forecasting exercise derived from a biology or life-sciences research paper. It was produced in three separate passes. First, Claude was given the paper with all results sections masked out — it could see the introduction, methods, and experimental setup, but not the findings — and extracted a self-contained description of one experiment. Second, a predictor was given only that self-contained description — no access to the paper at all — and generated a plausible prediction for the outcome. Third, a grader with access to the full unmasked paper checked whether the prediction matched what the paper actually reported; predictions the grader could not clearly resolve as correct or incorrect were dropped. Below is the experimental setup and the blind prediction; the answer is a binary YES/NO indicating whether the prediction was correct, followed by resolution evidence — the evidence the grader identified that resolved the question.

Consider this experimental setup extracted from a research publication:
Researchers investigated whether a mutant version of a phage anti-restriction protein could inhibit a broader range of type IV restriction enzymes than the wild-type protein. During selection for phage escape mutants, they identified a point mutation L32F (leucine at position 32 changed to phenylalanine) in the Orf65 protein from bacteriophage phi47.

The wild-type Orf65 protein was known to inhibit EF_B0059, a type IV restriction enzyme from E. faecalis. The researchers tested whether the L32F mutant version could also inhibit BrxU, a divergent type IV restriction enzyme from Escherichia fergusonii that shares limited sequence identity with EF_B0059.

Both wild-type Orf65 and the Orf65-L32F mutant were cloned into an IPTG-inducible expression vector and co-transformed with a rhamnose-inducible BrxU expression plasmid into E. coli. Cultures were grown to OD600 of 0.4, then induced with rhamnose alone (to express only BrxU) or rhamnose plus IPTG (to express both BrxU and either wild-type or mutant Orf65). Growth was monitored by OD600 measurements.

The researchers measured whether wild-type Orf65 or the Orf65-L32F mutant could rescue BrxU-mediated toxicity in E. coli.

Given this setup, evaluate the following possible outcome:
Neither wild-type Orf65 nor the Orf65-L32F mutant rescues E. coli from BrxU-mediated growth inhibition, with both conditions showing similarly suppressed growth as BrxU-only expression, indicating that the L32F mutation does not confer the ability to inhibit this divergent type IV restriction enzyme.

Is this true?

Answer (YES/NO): NO